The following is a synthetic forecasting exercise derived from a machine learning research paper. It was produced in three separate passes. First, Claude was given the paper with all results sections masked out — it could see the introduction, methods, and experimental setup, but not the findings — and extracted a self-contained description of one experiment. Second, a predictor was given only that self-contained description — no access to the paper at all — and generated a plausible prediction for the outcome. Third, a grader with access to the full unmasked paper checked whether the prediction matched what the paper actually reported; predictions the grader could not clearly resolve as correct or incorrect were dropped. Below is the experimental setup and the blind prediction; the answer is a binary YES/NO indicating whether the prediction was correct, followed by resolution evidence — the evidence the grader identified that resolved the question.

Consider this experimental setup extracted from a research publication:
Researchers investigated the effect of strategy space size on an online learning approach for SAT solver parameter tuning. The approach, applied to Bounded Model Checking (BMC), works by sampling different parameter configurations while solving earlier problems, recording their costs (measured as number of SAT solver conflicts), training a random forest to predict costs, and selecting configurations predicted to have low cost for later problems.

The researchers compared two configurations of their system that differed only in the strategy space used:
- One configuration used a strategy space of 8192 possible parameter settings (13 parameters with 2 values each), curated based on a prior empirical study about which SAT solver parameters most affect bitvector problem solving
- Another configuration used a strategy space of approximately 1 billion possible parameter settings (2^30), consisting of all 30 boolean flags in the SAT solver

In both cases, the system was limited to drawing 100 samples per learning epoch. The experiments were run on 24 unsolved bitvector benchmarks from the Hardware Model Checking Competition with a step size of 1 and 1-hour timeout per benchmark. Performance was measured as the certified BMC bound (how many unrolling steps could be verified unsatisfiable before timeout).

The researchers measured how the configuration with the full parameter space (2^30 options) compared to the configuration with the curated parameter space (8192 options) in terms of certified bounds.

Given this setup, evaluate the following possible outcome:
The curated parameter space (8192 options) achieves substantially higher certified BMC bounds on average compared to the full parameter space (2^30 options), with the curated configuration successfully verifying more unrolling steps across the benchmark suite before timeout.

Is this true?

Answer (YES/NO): YES